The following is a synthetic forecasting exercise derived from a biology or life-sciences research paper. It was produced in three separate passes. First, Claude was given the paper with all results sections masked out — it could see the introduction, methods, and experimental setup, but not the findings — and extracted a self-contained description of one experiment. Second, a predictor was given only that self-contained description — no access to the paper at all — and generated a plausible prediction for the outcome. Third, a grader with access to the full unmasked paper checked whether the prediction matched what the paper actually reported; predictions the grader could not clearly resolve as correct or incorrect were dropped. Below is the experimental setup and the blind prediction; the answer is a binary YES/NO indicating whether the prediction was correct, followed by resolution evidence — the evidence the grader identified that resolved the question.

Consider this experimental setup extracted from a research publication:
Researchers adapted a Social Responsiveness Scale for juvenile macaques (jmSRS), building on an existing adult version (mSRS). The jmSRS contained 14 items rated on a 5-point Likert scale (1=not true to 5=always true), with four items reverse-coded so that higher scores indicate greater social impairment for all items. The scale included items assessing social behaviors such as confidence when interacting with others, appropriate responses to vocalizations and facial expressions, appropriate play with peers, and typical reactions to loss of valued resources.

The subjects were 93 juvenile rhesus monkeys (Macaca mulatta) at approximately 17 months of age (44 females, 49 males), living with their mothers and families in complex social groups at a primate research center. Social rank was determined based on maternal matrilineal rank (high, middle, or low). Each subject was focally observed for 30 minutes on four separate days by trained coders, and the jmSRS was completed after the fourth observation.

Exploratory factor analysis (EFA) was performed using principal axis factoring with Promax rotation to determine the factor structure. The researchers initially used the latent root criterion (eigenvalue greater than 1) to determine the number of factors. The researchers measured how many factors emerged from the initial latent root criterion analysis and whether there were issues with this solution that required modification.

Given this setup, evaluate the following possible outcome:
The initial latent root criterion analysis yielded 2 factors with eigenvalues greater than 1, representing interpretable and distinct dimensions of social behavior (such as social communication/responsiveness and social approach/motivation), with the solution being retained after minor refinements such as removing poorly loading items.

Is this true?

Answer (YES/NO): NO